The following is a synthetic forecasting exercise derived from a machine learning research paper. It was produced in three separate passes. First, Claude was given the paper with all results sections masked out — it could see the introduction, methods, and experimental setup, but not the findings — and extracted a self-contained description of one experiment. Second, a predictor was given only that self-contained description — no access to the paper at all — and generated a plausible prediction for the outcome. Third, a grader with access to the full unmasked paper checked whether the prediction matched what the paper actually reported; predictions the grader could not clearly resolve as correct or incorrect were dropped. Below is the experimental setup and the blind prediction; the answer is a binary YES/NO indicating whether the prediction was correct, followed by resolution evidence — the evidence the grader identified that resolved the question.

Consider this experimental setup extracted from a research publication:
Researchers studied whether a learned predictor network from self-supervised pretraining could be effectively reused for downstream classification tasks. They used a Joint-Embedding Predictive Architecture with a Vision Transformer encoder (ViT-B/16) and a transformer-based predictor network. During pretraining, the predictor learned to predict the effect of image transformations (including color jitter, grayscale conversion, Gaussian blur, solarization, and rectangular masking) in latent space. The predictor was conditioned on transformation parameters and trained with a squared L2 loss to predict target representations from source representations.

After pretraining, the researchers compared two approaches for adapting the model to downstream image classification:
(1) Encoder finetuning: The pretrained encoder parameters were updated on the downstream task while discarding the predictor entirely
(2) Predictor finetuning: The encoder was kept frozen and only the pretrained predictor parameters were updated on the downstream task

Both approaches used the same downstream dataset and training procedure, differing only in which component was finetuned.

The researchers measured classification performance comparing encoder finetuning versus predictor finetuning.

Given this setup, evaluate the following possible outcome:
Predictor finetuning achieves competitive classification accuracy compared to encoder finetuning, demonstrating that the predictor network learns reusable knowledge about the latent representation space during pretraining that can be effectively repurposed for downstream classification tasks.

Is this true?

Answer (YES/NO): YES